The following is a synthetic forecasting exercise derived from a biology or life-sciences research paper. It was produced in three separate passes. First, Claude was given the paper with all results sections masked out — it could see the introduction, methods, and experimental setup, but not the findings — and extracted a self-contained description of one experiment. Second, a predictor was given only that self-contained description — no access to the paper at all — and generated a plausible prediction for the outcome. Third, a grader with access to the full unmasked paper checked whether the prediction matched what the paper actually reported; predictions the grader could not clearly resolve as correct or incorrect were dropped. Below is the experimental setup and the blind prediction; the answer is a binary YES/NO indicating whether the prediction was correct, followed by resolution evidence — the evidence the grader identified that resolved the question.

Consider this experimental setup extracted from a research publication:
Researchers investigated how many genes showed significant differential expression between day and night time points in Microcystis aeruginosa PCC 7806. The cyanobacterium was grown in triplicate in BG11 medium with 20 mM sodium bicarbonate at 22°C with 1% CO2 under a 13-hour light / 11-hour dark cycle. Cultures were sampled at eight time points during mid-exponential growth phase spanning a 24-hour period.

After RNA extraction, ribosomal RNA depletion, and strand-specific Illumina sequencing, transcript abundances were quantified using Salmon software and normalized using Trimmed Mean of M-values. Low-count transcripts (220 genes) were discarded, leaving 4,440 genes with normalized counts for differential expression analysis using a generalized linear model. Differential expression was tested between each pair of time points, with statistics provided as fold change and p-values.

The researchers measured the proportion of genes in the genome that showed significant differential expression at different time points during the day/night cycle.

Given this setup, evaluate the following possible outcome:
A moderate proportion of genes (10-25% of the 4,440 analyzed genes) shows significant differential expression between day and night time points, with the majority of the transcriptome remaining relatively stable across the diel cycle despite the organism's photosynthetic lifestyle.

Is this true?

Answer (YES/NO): NO